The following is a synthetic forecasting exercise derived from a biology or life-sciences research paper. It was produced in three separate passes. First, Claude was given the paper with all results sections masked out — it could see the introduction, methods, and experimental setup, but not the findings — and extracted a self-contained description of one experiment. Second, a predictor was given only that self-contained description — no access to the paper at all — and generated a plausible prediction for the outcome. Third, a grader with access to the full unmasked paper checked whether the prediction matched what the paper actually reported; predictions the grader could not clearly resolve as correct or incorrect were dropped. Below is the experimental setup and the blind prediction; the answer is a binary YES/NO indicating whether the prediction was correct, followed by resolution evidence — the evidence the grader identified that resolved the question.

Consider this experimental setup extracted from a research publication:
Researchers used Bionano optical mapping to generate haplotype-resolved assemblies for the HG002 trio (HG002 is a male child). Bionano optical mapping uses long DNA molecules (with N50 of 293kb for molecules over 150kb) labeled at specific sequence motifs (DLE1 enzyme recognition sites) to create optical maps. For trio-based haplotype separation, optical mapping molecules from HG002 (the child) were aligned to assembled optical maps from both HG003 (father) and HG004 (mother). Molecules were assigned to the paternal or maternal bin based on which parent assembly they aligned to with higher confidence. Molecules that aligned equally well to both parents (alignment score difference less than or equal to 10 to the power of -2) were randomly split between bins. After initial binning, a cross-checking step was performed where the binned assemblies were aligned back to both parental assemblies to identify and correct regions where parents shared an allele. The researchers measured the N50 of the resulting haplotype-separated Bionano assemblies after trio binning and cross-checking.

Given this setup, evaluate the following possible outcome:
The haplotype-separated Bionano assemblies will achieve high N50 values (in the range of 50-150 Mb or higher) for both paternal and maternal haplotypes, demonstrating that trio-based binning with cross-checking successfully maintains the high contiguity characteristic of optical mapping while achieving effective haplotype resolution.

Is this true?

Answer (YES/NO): YES